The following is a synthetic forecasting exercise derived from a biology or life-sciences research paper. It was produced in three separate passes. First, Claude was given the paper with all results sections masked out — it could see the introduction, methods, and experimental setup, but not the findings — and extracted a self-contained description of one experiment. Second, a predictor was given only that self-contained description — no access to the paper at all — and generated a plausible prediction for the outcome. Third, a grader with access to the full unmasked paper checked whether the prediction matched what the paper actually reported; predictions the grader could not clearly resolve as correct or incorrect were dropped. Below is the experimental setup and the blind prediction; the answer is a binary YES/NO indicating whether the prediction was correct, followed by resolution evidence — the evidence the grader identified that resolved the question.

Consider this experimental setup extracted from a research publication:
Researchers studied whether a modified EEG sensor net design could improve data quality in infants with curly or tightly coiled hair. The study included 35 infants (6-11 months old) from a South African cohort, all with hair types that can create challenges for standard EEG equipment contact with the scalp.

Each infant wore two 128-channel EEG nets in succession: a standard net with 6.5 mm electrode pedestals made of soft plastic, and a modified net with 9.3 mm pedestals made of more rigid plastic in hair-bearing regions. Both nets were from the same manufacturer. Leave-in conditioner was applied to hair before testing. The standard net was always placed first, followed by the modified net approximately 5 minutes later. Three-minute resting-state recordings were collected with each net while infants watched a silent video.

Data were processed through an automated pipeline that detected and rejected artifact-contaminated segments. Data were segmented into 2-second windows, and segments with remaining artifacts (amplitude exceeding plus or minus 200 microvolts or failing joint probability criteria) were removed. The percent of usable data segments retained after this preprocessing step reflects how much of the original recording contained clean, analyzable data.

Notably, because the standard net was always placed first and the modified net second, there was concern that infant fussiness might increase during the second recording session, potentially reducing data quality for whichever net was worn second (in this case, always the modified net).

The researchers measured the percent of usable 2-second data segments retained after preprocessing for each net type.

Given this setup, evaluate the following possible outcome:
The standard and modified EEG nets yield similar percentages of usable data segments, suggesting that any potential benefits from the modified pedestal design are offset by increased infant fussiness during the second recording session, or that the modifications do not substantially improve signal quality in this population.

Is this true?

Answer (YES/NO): NO